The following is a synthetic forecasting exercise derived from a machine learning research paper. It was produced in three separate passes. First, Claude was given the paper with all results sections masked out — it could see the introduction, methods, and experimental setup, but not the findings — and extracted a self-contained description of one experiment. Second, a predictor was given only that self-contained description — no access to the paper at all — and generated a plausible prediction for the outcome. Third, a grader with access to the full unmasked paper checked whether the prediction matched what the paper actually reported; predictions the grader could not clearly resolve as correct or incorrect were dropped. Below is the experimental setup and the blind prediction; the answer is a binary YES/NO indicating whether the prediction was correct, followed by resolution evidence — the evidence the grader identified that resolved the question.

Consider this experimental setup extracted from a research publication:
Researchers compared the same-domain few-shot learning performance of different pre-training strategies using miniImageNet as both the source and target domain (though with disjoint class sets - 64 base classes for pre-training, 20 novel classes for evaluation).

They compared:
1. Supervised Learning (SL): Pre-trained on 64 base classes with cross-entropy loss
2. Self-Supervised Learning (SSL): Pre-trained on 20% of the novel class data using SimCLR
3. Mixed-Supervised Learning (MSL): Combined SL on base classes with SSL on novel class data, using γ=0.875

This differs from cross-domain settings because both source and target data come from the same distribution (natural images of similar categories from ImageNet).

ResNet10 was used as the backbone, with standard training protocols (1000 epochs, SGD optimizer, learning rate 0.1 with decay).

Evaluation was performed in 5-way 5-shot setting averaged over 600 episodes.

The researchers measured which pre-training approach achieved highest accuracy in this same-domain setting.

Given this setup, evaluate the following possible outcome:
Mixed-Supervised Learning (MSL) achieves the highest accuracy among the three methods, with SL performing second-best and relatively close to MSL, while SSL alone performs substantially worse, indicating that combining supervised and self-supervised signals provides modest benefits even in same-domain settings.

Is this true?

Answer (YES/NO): YES